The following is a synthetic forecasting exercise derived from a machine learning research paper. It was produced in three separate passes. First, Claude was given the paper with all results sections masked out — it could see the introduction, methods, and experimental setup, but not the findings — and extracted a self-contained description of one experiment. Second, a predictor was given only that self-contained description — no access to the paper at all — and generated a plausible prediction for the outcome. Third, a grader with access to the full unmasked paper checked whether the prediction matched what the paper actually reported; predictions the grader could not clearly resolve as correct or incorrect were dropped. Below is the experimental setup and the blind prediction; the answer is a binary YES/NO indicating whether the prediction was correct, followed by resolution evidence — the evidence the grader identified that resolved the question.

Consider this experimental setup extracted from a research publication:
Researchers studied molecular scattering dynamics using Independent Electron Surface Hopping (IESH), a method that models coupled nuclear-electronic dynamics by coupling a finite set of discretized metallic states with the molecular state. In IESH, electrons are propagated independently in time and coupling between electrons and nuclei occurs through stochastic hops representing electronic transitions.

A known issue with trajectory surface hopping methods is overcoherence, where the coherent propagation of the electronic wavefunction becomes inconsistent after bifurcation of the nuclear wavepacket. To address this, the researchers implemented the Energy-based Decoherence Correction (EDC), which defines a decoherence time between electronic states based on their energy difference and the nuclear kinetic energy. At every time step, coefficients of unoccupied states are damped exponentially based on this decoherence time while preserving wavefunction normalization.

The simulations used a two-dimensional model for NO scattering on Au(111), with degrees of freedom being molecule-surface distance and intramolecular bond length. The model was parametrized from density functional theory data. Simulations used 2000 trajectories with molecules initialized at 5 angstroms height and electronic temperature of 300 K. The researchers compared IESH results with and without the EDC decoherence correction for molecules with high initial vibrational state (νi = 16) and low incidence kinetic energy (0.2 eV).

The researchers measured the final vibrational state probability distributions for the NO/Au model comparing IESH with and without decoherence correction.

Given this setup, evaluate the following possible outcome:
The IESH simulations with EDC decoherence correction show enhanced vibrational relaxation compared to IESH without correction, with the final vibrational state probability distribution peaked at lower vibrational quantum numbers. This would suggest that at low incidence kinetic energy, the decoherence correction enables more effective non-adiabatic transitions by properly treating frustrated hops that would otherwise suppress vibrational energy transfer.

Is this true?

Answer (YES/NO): YES